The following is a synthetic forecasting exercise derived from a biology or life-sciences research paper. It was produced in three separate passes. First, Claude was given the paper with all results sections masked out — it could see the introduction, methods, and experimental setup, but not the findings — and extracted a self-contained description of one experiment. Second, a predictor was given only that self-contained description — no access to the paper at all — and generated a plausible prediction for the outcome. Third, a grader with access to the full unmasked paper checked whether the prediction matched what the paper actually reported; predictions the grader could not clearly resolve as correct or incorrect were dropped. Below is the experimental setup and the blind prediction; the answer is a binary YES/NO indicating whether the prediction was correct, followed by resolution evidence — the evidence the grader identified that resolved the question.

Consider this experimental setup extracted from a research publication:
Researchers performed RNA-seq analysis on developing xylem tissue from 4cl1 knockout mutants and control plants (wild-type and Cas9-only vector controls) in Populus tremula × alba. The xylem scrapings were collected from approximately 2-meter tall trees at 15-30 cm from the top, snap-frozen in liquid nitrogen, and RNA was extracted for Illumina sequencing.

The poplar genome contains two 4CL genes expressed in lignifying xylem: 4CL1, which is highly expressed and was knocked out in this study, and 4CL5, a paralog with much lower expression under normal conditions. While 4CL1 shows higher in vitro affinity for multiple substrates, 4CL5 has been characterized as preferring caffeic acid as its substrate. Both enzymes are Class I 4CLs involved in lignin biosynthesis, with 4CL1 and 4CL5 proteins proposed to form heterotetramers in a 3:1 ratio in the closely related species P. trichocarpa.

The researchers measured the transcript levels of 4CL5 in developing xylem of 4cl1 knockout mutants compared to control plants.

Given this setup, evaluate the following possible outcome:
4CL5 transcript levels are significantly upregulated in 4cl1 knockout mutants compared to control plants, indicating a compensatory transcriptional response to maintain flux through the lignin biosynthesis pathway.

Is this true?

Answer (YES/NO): NO